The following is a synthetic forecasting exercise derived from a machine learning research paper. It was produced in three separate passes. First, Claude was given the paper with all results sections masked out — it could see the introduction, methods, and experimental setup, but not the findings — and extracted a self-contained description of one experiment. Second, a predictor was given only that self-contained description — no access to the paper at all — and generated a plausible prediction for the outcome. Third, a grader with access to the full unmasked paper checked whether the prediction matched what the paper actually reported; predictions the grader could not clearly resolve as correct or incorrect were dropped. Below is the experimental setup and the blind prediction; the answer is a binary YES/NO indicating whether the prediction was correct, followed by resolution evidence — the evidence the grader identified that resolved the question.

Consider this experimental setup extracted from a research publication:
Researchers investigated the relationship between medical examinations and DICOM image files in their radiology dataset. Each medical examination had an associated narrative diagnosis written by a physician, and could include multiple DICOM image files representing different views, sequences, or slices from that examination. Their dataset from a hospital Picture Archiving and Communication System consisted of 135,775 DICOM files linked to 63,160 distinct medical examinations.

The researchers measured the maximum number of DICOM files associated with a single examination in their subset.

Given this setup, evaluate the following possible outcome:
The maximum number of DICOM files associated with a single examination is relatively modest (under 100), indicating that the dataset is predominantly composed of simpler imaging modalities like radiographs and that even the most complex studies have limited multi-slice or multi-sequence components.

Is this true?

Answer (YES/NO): YES